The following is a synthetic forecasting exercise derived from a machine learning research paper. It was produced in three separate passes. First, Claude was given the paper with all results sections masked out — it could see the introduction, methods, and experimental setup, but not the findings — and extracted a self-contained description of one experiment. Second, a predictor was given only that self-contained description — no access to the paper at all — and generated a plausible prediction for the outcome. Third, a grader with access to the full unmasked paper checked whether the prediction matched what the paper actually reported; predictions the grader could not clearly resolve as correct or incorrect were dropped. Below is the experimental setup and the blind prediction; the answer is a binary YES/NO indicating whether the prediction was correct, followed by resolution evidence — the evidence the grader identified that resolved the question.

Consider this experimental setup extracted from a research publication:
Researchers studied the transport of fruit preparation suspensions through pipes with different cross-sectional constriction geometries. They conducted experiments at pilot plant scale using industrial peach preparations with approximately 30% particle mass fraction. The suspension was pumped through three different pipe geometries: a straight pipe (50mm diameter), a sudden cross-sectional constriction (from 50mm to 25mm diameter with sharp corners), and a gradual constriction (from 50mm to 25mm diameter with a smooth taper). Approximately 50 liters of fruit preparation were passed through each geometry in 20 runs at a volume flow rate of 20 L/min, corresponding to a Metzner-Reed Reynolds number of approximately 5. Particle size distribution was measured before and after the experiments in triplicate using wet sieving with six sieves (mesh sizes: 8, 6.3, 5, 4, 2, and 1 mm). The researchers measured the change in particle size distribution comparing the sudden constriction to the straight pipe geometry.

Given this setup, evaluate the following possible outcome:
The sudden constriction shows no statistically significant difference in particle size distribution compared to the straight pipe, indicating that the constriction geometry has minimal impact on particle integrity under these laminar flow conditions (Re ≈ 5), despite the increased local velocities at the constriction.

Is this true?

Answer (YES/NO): NO